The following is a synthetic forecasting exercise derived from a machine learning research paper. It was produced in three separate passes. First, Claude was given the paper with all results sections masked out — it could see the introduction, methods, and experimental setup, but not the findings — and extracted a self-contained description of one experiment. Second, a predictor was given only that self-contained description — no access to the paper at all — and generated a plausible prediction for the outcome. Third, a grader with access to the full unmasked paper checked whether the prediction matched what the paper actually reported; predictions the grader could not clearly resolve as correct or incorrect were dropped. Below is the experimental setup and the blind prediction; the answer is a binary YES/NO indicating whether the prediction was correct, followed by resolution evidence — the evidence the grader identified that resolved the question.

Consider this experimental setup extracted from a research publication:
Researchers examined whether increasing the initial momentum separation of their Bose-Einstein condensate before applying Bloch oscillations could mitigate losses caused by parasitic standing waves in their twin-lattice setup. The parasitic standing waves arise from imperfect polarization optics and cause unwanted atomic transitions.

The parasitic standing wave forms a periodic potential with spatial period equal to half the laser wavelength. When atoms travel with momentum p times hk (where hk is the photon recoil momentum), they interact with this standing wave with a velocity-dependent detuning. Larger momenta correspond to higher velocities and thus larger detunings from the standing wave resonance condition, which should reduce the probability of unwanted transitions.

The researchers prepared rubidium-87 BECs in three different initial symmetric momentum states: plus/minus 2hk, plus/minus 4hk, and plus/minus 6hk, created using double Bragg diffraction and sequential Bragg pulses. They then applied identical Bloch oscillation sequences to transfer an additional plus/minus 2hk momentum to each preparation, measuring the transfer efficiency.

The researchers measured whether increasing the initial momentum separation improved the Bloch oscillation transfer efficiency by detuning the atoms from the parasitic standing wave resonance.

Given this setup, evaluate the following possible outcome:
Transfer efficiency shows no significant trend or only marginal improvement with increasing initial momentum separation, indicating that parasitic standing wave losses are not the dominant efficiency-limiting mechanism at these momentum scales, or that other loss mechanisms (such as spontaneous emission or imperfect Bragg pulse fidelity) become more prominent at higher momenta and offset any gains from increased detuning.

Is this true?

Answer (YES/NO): NO